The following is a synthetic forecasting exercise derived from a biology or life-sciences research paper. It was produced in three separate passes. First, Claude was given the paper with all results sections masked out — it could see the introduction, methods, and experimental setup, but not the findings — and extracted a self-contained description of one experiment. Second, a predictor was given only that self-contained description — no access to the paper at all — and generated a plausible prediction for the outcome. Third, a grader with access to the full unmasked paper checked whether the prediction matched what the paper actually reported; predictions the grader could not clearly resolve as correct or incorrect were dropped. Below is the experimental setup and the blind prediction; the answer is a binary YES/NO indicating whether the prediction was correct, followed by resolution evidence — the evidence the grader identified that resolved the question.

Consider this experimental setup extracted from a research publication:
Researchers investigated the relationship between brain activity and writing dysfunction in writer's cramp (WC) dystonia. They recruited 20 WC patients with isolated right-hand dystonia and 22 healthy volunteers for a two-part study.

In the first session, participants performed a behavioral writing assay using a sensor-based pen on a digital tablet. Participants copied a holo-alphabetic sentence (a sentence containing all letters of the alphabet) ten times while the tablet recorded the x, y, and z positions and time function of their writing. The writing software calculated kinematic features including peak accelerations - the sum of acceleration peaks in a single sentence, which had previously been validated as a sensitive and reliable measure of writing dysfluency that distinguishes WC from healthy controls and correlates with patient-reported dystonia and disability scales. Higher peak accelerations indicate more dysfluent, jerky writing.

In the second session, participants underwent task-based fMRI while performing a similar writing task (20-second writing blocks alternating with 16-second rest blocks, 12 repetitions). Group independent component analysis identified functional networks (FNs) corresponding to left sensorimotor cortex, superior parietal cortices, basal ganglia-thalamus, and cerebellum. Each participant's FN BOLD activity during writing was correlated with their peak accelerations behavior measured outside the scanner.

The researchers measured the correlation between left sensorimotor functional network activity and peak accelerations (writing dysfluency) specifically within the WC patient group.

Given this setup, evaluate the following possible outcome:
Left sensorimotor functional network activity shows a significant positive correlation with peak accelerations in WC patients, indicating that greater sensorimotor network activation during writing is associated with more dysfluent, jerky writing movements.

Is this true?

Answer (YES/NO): NO